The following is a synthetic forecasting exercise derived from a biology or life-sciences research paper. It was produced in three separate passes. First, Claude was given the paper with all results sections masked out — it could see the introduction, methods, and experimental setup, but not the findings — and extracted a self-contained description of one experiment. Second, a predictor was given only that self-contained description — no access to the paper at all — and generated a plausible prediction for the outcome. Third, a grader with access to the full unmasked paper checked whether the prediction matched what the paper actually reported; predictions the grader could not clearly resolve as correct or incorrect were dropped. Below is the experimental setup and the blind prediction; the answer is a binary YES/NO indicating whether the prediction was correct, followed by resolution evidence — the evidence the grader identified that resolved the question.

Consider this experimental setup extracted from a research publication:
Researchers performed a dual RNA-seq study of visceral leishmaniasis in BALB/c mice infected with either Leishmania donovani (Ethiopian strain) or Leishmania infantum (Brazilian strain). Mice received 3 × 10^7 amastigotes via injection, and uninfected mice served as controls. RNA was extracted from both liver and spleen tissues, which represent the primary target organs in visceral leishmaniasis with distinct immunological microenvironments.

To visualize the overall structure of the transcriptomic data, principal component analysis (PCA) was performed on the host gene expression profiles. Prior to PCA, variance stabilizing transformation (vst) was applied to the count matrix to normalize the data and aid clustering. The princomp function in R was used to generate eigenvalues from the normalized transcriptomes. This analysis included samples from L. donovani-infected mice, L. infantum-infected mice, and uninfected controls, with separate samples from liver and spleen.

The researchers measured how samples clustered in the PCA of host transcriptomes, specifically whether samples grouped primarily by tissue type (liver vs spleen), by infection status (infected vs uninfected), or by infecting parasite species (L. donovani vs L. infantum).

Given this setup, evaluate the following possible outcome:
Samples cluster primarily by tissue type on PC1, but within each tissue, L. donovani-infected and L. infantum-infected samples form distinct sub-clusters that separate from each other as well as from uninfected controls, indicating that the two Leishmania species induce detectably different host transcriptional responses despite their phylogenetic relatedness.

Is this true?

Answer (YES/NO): NO